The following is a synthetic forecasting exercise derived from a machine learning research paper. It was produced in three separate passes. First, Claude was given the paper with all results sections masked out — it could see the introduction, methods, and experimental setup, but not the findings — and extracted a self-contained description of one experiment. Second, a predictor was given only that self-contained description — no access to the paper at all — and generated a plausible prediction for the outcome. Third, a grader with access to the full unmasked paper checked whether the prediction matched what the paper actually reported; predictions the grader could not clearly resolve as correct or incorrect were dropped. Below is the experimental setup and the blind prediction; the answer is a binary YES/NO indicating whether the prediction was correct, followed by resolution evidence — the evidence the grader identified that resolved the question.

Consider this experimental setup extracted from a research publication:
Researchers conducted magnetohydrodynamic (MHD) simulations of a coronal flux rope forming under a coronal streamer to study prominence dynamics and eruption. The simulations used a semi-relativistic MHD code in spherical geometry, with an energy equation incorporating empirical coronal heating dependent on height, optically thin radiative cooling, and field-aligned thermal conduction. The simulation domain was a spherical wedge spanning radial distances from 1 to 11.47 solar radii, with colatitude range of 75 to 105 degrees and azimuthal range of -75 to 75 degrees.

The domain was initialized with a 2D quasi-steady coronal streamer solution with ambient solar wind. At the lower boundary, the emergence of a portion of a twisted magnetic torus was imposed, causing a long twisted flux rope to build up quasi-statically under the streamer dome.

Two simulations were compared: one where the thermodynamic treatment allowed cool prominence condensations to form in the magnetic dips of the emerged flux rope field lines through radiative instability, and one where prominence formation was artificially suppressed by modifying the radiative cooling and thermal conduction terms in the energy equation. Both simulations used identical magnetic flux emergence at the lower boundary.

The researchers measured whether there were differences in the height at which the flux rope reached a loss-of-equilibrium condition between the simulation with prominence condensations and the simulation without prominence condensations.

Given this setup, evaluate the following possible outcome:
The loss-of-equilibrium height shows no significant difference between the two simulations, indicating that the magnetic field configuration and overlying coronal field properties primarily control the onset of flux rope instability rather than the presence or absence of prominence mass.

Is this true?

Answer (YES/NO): NO